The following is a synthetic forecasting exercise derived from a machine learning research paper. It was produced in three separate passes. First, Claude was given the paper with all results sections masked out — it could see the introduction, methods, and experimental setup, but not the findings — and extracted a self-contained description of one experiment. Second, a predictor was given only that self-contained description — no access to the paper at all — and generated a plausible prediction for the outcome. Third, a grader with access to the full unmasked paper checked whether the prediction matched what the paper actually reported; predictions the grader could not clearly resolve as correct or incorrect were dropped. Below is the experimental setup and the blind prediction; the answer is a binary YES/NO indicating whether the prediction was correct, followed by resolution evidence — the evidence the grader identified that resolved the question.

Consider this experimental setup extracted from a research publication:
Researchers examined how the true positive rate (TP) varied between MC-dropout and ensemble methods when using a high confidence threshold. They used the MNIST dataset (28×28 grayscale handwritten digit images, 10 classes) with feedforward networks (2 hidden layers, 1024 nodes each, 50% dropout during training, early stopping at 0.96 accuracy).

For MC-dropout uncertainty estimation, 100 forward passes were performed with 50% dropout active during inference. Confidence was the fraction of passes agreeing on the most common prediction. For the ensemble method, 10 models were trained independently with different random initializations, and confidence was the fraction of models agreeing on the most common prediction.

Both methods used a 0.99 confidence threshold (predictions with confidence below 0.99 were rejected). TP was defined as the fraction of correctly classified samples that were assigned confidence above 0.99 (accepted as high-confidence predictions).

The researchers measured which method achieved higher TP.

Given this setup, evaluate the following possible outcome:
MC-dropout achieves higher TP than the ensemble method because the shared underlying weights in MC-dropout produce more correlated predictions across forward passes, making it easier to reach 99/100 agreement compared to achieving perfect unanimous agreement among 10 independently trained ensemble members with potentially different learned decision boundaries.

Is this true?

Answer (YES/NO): NO